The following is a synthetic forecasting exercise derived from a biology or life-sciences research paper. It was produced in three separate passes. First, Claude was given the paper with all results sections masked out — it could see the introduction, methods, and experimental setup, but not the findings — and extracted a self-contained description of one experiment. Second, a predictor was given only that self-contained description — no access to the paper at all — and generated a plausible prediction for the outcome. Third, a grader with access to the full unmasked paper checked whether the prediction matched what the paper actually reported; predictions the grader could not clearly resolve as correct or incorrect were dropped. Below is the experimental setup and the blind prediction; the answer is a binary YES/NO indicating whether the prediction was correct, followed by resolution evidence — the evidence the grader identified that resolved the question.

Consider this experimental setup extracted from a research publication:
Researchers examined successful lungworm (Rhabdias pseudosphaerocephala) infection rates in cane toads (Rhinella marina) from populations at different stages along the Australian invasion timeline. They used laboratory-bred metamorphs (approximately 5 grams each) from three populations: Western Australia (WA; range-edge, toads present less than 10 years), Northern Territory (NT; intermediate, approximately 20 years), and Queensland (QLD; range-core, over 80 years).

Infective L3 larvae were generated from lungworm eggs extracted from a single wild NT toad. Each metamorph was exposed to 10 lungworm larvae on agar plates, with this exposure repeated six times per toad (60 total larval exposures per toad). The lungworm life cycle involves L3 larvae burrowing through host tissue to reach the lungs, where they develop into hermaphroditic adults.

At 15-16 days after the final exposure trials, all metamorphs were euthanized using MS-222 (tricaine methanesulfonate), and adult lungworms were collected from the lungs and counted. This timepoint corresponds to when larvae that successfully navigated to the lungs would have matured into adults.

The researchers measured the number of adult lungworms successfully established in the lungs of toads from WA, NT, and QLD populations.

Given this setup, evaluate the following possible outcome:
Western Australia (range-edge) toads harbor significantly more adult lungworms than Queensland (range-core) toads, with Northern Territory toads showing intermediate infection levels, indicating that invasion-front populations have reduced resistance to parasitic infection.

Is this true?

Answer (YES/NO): YES